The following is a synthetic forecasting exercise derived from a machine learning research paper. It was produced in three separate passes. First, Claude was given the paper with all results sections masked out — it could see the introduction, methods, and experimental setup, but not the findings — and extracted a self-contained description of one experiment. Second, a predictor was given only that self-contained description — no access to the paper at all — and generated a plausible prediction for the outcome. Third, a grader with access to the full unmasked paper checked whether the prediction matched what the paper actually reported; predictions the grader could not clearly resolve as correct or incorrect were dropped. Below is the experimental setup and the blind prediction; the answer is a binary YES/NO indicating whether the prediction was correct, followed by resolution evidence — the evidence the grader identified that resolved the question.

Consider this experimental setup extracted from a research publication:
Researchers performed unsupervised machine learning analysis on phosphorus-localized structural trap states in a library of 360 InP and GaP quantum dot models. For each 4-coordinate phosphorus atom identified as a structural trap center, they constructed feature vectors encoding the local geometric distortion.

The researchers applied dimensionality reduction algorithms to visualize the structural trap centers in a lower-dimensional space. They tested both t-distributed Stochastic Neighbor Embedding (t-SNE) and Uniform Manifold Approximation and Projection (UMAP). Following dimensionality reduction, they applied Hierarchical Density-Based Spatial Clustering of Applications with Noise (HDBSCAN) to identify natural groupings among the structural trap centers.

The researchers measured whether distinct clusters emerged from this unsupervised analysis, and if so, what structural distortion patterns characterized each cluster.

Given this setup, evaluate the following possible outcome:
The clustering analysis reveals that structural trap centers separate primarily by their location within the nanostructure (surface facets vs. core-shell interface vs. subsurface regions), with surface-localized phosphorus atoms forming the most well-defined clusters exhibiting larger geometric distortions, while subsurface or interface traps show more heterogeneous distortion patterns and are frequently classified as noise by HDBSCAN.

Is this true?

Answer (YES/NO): NO